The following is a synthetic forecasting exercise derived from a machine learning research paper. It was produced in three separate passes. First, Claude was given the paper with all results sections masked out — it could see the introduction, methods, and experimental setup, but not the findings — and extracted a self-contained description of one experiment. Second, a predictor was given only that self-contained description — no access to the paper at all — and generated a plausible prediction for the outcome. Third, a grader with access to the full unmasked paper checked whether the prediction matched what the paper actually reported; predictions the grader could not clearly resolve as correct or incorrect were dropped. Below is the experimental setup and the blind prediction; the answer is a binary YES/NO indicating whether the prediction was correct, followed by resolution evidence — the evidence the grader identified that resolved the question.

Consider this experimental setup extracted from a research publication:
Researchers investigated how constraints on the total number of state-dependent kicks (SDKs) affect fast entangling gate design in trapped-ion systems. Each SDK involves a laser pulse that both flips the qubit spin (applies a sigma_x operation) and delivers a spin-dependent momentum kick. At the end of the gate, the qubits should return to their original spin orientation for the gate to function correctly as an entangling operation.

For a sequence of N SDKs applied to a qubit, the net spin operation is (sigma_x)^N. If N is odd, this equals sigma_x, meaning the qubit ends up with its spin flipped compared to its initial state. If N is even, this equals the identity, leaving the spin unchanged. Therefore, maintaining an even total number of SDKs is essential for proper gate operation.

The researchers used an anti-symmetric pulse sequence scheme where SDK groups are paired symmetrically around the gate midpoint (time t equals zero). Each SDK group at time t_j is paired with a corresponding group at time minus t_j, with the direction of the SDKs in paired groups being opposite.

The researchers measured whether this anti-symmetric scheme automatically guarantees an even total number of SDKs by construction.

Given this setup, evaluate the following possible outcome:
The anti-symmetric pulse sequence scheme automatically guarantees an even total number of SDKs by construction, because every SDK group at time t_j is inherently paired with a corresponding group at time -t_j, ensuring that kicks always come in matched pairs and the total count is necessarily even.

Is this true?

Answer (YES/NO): YES